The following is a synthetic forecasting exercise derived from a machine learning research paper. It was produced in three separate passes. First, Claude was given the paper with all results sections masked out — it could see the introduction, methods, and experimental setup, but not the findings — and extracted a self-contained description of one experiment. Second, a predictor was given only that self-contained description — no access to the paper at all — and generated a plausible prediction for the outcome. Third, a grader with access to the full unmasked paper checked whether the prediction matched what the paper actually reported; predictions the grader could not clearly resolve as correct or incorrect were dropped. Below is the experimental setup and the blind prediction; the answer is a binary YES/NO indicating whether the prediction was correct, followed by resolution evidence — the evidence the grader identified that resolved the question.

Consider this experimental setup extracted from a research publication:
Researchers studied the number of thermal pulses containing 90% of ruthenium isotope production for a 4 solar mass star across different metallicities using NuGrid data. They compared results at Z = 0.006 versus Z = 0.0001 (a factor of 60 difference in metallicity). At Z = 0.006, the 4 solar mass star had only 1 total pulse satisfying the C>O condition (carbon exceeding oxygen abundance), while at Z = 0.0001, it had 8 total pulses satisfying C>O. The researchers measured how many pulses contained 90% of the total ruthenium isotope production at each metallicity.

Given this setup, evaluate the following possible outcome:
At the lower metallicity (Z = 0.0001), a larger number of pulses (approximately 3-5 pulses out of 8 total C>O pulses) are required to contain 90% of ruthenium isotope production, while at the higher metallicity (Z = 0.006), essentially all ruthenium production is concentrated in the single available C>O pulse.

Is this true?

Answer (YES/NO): NO